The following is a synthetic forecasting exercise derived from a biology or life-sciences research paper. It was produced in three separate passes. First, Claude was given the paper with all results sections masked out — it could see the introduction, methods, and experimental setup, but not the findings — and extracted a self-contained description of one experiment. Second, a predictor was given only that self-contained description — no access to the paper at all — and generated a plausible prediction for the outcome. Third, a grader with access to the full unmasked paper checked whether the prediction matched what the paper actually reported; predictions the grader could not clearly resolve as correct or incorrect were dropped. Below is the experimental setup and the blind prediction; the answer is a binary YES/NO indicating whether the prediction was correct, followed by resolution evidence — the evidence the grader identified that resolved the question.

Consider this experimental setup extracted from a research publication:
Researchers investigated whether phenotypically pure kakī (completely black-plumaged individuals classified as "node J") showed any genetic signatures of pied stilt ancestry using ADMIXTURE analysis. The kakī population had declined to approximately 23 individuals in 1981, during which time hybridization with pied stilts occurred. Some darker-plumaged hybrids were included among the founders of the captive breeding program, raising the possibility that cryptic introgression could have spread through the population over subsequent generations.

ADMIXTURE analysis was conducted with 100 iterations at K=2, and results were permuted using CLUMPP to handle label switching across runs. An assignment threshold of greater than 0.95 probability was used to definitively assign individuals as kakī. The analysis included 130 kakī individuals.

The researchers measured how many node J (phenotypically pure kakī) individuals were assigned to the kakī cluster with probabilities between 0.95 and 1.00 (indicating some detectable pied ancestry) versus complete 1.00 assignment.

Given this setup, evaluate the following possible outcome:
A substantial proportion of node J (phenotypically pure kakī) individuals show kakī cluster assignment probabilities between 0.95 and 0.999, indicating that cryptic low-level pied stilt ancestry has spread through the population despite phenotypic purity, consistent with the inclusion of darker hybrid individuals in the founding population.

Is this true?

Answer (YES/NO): NO